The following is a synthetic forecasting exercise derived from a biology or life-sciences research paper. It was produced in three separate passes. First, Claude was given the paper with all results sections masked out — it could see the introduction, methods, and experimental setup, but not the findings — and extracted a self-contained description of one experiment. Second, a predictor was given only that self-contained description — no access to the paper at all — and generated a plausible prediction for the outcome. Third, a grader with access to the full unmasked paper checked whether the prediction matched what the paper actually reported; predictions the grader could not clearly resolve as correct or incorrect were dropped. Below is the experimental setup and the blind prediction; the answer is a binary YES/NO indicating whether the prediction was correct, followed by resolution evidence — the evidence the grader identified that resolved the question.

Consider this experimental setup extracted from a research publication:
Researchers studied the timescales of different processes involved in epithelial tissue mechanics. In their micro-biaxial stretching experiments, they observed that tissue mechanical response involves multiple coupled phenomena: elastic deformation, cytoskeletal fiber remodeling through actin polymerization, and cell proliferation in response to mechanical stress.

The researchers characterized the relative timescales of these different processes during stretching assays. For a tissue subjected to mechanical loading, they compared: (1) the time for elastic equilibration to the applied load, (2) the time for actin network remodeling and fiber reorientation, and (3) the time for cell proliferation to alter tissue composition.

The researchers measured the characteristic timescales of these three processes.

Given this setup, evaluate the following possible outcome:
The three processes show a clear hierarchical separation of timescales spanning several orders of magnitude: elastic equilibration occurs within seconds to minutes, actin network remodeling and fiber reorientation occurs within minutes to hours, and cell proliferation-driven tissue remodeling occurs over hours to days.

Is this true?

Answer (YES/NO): NO